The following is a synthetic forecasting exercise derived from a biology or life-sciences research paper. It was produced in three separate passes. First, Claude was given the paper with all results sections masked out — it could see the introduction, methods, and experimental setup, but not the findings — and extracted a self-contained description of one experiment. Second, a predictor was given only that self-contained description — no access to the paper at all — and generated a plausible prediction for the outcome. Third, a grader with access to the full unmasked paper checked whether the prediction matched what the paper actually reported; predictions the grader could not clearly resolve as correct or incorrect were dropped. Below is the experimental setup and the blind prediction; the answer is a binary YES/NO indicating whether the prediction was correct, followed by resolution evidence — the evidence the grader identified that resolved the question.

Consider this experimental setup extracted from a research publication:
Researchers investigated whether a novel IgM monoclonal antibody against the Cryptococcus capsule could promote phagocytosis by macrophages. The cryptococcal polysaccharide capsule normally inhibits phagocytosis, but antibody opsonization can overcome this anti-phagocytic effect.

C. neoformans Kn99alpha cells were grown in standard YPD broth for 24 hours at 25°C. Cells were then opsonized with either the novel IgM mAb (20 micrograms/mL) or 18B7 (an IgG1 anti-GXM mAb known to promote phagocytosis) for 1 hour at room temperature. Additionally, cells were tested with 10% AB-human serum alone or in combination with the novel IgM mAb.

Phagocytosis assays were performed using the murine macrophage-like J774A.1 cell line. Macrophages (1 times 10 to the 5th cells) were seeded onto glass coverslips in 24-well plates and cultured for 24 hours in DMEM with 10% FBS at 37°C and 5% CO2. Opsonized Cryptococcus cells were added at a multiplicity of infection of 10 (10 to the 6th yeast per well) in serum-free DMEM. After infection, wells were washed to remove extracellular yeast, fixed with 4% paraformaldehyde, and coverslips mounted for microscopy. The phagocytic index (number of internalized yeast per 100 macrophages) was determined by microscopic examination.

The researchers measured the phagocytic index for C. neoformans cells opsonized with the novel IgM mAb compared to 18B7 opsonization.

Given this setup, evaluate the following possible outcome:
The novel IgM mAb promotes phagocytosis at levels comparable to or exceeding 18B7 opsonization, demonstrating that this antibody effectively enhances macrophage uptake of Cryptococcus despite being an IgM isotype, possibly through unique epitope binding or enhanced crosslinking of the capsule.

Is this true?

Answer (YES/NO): NO